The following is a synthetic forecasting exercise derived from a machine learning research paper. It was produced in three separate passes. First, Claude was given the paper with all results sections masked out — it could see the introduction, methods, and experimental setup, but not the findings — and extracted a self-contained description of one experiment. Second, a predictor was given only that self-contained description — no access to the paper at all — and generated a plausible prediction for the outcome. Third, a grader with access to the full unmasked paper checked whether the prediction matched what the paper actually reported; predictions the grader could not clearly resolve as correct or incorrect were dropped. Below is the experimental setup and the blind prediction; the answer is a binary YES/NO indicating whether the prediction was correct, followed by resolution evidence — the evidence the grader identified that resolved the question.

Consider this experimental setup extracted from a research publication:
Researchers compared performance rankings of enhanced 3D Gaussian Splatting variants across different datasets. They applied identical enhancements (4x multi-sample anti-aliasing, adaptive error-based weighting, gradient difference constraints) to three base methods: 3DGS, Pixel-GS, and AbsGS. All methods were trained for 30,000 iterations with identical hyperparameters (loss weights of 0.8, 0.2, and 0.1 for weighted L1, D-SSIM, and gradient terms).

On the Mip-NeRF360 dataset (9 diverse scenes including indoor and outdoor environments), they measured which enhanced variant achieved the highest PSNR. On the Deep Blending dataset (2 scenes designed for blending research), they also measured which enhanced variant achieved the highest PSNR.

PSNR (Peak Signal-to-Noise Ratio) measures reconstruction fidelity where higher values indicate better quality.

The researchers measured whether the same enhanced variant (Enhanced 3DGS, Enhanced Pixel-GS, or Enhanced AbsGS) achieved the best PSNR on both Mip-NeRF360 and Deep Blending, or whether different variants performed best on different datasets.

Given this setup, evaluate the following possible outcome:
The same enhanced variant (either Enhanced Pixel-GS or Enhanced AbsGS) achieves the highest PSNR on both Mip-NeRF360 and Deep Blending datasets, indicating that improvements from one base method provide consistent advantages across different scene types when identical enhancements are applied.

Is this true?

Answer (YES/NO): NO